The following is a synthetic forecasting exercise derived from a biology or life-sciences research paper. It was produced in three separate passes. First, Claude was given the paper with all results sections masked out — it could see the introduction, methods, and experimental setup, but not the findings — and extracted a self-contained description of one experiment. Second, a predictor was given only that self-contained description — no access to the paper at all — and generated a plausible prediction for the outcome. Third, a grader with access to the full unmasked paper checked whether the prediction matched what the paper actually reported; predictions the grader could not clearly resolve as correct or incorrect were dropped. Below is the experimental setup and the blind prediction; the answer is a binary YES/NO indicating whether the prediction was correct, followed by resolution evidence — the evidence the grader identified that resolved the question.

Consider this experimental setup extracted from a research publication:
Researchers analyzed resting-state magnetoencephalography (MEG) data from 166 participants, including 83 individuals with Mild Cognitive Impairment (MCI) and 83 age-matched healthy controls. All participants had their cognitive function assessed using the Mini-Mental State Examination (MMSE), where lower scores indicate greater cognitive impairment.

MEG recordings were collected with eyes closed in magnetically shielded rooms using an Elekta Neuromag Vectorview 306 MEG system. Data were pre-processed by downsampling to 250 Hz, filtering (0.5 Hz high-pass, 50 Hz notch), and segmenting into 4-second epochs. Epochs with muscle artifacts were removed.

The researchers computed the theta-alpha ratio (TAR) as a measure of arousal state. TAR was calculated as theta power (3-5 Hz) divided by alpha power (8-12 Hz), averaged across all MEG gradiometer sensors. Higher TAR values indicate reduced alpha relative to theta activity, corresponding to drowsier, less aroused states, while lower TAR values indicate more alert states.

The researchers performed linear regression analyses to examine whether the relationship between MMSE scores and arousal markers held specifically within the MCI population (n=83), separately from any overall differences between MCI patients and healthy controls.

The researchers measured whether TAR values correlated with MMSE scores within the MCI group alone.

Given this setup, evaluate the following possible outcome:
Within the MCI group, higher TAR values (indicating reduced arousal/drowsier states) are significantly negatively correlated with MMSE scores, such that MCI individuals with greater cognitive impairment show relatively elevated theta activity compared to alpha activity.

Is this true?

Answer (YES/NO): YES